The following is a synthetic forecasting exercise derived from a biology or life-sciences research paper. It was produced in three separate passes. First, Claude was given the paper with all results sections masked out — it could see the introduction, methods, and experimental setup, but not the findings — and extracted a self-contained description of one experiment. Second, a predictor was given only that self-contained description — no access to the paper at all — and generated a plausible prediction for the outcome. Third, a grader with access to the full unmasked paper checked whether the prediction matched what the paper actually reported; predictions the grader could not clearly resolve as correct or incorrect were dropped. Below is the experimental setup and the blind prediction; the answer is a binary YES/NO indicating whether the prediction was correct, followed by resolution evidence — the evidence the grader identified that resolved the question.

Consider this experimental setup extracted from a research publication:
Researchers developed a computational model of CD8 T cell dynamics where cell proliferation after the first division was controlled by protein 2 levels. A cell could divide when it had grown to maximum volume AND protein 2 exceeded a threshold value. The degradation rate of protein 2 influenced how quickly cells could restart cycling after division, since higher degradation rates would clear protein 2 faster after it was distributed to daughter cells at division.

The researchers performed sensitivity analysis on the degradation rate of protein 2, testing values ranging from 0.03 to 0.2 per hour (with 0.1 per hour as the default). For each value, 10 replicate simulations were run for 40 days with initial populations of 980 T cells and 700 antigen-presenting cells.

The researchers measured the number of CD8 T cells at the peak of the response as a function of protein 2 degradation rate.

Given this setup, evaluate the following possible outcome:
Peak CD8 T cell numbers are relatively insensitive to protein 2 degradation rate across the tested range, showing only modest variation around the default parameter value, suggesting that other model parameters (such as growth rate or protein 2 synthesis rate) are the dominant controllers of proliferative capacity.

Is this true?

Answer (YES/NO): NO